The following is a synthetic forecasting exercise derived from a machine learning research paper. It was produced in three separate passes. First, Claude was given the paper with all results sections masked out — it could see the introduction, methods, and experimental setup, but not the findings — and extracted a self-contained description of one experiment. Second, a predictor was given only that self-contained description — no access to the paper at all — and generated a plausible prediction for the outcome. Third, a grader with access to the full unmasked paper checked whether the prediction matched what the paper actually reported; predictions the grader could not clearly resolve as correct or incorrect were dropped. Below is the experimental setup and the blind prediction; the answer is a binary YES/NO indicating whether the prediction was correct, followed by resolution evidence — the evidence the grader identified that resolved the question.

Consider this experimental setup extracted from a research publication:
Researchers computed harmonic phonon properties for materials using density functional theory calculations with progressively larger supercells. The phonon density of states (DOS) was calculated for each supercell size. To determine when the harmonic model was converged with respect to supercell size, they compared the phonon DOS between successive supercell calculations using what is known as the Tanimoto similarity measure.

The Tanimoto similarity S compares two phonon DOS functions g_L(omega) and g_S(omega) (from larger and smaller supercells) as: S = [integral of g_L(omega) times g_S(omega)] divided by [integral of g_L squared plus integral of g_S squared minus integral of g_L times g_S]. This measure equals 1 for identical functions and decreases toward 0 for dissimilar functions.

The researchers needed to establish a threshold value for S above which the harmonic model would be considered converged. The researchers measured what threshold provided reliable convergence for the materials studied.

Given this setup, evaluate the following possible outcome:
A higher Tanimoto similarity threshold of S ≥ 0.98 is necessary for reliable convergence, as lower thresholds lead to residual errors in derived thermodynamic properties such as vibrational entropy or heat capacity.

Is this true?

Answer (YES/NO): NO